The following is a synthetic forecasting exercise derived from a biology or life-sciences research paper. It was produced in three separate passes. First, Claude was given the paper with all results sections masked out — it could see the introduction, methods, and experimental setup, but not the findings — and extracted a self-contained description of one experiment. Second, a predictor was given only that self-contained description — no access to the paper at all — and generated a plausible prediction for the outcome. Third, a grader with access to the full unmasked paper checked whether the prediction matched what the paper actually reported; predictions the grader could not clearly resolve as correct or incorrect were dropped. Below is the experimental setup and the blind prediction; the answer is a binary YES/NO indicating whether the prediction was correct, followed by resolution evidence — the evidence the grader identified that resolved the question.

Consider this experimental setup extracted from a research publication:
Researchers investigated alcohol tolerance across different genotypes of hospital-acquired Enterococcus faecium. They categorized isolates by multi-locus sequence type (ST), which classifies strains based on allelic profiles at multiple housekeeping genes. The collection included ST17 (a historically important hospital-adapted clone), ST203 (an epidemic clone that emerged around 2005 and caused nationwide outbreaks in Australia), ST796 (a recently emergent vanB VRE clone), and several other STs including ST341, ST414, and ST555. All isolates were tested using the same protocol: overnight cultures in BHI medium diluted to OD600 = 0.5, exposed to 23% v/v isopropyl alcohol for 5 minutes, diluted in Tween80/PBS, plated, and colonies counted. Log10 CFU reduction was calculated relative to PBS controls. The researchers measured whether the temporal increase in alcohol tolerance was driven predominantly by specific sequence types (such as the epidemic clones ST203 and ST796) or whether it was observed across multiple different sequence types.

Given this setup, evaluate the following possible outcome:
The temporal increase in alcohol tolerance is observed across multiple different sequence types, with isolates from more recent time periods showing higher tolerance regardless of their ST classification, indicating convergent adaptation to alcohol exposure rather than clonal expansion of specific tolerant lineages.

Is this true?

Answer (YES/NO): YES